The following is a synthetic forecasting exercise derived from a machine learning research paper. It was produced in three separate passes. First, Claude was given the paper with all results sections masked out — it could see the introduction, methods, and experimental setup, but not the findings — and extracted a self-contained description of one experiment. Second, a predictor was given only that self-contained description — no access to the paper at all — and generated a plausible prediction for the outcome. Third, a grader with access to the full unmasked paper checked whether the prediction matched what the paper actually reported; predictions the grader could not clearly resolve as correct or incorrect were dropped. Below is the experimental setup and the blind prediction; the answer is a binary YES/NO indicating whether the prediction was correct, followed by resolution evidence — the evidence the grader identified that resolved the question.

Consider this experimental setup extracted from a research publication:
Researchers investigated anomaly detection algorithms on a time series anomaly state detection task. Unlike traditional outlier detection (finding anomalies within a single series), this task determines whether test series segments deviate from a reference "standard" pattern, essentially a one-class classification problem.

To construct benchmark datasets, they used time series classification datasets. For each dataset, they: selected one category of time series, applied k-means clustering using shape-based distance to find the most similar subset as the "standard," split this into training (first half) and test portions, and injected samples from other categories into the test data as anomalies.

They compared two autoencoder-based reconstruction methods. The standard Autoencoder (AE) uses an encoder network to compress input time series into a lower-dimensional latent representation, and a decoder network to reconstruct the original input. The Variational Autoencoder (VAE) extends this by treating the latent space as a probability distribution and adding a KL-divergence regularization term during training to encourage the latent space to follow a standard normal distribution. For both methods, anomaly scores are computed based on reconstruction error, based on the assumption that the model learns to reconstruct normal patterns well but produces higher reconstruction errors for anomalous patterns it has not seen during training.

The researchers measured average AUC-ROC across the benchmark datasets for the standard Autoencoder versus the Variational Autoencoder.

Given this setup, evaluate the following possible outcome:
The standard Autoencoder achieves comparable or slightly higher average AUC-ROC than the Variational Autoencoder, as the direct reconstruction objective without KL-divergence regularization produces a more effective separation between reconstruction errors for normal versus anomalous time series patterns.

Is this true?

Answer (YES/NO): NO